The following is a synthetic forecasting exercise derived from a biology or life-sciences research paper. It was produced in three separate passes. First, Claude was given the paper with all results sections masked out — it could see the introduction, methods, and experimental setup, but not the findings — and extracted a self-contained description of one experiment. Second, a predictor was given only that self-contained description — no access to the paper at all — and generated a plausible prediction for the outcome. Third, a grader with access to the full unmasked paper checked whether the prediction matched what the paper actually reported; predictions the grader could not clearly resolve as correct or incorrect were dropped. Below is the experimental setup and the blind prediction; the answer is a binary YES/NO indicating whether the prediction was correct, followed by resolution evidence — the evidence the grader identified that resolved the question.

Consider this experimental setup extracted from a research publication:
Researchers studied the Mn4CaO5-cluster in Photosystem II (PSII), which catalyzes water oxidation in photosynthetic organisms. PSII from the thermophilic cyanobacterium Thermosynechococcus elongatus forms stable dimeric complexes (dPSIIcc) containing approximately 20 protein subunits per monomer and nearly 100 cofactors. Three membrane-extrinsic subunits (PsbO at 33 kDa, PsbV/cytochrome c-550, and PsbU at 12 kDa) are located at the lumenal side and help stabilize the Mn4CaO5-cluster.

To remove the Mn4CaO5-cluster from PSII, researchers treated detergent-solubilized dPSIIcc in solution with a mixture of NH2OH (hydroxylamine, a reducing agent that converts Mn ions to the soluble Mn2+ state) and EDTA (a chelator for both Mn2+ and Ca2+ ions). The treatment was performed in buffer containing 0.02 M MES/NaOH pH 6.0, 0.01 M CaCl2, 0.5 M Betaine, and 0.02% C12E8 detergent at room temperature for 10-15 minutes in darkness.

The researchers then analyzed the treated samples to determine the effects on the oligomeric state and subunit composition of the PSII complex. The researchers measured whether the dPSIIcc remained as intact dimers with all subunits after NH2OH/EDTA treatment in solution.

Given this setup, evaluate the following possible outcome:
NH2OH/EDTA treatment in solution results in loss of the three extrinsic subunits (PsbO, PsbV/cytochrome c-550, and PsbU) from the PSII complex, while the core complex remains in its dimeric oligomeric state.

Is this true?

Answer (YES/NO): NO